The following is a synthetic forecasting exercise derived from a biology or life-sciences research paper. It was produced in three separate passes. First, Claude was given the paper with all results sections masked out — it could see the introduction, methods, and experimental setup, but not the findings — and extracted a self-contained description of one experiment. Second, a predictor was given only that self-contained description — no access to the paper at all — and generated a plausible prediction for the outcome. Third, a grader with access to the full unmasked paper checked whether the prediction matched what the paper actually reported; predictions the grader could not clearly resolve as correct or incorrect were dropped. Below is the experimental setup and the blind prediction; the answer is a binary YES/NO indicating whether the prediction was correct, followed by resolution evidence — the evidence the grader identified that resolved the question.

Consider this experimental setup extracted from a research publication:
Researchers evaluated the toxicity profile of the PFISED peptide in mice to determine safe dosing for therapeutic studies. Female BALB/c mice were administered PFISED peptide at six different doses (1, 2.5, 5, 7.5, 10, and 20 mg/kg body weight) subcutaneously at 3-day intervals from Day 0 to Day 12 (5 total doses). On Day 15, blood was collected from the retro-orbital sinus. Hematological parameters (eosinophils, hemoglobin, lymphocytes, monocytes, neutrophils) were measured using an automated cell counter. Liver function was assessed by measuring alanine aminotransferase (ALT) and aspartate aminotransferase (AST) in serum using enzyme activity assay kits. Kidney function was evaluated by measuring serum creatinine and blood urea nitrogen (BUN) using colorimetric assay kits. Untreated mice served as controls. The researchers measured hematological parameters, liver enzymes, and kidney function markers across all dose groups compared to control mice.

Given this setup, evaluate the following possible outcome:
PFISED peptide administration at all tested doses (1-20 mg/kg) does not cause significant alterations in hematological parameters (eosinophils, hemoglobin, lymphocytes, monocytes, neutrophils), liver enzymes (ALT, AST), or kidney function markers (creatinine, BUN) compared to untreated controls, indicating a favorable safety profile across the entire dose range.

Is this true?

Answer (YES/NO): NO